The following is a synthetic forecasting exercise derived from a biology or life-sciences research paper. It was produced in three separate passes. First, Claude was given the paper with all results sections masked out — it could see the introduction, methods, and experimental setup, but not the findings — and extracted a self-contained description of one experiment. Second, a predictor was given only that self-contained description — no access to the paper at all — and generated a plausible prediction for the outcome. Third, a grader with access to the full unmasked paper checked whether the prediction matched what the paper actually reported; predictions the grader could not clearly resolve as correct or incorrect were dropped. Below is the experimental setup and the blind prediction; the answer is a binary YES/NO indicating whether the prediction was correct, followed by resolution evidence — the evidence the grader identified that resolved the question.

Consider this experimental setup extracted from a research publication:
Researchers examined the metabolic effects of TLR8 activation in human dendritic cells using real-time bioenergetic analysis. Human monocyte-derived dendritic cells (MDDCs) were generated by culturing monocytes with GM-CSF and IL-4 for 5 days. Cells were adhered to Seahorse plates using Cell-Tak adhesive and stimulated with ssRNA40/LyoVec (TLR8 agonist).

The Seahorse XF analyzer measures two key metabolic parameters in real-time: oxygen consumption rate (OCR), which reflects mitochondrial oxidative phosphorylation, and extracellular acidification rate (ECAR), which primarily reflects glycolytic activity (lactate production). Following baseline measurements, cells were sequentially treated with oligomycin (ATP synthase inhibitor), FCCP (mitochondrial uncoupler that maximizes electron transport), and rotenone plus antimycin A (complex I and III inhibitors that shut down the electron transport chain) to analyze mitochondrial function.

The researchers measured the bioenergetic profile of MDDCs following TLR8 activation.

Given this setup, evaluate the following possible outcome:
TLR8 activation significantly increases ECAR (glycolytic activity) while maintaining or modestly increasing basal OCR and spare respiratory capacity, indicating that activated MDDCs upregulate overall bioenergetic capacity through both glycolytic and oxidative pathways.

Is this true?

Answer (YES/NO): NO